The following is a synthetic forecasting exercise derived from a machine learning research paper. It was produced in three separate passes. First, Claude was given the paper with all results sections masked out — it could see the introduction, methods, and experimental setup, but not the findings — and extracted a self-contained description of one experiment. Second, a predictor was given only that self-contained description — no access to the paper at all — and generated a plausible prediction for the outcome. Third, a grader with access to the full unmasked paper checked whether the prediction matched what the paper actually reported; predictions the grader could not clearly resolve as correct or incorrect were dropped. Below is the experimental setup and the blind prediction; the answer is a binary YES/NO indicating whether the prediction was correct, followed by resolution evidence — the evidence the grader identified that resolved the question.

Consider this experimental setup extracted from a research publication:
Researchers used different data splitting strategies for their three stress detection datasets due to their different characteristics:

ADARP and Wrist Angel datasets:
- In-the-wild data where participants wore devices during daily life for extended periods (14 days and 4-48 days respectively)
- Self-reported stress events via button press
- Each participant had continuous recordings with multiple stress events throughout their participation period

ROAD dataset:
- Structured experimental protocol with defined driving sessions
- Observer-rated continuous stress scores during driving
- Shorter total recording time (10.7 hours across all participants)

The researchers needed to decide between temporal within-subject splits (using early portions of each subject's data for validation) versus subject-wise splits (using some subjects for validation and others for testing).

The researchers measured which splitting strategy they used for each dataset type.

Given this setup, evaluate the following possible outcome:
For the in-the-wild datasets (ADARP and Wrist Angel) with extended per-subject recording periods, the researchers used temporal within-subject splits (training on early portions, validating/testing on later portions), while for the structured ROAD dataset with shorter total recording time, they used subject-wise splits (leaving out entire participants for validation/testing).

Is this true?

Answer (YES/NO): YES